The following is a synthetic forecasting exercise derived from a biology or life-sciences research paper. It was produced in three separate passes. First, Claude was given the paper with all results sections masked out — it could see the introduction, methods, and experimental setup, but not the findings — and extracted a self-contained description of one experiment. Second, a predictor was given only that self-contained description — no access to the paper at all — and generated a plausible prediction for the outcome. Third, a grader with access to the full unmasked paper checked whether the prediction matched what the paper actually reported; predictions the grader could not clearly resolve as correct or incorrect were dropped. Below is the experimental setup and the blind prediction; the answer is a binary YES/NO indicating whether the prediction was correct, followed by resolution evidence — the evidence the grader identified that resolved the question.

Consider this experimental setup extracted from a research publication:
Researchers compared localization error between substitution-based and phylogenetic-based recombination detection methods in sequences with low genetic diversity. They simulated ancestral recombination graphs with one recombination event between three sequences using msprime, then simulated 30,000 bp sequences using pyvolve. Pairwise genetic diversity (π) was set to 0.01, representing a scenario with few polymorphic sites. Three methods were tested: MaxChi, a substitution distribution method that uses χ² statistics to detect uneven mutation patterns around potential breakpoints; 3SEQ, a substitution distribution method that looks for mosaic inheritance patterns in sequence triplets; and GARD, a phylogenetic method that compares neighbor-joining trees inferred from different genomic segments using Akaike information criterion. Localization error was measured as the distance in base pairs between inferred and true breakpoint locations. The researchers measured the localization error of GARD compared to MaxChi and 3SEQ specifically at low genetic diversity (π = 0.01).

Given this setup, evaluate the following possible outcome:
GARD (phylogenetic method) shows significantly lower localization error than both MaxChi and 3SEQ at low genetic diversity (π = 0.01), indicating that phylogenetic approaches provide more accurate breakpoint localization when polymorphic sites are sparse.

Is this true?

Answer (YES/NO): NO